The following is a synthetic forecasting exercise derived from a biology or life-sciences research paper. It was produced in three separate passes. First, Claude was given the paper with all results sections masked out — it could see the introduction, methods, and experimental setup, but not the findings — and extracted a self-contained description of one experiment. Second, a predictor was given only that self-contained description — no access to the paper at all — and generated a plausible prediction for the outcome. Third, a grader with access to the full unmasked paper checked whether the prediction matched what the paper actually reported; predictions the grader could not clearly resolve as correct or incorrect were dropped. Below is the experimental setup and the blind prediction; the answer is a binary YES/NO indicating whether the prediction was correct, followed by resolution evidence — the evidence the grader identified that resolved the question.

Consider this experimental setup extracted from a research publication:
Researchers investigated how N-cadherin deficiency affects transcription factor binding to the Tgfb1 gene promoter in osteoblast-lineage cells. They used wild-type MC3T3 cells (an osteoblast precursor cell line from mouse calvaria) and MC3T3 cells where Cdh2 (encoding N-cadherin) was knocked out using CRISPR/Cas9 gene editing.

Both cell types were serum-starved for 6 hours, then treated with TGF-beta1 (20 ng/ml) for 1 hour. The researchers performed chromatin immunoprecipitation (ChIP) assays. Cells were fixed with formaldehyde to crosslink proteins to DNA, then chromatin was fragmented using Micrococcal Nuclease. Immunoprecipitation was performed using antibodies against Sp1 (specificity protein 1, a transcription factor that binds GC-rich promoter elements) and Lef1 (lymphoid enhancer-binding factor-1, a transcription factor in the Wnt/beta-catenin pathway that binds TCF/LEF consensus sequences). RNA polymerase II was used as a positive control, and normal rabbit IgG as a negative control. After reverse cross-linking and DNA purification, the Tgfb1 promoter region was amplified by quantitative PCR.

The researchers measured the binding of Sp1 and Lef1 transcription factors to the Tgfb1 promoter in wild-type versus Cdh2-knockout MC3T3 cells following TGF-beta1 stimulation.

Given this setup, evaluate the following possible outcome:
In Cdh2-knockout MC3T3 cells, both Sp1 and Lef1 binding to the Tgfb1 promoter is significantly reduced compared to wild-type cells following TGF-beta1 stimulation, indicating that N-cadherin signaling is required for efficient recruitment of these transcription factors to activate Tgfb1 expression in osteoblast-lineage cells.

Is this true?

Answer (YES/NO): NO